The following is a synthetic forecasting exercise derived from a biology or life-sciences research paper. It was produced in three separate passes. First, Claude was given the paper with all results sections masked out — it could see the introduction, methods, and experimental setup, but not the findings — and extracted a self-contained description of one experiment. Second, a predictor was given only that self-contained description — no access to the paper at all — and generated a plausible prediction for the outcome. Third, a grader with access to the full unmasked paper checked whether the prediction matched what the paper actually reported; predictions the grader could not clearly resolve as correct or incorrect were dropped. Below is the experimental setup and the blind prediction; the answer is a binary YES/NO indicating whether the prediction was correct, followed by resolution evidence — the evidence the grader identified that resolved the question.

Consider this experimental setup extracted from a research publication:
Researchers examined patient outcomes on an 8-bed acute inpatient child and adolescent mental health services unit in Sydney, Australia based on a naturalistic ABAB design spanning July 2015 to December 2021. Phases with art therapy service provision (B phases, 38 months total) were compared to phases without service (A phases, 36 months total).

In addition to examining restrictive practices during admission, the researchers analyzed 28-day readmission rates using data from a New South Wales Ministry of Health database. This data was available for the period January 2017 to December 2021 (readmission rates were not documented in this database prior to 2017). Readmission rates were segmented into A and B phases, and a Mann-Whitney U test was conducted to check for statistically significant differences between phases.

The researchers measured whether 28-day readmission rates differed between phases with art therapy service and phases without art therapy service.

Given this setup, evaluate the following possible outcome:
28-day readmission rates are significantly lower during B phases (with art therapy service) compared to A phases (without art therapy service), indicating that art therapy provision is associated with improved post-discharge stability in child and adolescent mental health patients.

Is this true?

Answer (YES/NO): YES